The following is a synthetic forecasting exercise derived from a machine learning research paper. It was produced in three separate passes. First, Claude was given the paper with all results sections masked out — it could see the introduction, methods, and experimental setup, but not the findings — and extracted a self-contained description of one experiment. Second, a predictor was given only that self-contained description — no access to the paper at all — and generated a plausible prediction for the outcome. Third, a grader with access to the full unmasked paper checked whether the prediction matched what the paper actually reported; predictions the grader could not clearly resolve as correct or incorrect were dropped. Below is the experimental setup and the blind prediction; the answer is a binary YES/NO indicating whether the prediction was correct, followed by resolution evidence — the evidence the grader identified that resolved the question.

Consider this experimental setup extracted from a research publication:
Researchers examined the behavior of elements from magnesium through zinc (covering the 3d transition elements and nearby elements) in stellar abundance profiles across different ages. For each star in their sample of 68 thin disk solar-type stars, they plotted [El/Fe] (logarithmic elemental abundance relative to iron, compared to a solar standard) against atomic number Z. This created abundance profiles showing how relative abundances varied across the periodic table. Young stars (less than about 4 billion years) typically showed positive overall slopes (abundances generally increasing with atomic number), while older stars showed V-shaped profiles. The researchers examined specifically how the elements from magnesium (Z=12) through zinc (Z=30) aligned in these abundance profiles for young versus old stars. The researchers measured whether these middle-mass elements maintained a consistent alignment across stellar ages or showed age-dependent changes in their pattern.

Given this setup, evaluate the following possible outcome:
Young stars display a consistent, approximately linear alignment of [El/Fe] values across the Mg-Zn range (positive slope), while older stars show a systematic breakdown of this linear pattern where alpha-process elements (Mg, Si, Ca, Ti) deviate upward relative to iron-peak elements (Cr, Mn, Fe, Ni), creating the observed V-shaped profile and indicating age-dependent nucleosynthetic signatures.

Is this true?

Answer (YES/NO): NO